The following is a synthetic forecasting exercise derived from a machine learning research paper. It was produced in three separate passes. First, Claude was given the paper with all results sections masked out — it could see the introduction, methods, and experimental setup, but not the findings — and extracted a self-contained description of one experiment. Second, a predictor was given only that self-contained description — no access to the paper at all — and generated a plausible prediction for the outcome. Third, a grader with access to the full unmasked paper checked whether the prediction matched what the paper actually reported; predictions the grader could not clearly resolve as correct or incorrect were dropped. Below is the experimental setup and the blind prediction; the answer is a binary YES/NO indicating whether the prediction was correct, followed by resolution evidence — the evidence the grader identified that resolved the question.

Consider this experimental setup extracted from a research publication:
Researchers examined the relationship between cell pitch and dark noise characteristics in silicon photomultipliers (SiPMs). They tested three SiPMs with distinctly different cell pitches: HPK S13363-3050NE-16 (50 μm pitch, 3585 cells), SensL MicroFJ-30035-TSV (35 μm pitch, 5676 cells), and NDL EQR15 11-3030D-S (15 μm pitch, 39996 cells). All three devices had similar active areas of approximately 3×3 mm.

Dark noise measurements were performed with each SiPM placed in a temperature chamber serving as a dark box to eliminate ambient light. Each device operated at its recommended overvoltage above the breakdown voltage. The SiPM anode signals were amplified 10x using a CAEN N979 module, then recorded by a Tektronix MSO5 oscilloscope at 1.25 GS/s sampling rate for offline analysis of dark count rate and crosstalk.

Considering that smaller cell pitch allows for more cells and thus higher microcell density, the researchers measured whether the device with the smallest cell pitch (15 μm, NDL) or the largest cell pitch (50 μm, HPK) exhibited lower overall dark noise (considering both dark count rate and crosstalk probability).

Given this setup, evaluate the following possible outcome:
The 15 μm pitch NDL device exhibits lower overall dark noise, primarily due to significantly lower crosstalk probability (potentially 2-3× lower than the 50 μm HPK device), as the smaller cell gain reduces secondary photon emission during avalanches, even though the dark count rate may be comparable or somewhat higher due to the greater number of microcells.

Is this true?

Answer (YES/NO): NO